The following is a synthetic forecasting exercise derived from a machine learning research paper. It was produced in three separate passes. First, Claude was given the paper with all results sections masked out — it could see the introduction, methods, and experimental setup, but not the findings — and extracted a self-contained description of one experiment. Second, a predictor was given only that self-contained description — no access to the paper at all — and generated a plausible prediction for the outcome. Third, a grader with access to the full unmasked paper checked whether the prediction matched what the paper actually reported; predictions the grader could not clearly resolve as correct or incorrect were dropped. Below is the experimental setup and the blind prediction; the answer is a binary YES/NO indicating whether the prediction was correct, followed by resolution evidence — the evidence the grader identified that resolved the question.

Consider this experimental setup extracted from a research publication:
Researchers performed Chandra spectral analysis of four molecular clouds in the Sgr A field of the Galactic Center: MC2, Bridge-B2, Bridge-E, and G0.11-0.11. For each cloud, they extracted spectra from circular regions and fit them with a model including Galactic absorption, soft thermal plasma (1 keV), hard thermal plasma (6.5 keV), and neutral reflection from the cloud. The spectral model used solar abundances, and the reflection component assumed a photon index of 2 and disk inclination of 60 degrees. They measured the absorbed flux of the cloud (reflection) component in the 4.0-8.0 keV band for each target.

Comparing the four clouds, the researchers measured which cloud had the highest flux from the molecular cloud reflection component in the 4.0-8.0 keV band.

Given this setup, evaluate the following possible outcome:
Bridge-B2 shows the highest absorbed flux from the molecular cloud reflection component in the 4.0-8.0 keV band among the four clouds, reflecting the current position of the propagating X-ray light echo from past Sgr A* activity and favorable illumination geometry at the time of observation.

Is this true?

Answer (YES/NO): NO